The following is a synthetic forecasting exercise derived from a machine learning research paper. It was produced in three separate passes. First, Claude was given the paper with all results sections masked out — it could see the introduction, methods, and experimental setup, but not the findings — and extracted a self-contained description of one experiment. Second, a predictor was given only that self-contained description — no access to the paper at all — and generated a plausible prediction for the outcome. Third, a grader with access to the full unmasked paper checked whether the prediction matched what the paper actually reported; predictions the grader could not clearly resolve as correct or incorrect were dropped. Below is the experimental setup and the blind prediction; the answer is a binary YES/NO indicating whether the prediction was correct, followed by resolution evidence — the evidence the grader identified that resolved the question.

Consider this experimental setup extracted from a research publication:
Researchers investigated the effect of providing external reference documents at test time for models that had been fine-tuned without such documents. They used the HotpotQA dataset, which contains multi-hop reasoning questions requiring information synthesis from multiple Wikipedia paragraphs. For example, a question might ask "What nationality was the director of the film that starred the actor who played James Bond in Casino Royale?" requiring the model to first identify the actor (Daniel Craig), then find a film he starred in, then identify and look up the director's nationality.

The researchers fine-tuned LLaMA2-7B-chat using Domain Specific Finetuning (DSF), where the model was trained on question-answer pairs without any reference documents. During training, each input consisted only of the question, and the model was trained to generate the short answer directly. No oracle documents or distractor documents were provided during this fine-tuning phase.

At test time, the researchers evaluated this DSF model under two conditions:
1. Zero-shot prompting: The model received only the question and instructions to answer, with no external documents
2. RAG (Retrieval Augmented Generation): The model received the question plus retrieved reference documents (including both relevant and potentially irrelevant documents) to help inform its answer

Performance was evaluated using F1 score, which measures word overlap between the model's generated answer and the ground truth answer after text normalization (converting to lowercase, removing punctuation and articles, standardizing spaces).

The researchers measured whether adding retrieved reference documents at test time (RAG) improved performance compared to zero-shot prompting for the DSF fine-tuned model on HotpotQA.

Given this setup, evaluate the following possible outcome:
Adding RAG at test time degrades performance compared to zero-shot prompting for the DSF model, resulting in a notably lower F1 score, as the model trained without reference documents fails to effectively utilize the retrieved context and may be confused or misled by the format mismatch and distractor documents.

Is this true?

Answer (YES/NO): NO